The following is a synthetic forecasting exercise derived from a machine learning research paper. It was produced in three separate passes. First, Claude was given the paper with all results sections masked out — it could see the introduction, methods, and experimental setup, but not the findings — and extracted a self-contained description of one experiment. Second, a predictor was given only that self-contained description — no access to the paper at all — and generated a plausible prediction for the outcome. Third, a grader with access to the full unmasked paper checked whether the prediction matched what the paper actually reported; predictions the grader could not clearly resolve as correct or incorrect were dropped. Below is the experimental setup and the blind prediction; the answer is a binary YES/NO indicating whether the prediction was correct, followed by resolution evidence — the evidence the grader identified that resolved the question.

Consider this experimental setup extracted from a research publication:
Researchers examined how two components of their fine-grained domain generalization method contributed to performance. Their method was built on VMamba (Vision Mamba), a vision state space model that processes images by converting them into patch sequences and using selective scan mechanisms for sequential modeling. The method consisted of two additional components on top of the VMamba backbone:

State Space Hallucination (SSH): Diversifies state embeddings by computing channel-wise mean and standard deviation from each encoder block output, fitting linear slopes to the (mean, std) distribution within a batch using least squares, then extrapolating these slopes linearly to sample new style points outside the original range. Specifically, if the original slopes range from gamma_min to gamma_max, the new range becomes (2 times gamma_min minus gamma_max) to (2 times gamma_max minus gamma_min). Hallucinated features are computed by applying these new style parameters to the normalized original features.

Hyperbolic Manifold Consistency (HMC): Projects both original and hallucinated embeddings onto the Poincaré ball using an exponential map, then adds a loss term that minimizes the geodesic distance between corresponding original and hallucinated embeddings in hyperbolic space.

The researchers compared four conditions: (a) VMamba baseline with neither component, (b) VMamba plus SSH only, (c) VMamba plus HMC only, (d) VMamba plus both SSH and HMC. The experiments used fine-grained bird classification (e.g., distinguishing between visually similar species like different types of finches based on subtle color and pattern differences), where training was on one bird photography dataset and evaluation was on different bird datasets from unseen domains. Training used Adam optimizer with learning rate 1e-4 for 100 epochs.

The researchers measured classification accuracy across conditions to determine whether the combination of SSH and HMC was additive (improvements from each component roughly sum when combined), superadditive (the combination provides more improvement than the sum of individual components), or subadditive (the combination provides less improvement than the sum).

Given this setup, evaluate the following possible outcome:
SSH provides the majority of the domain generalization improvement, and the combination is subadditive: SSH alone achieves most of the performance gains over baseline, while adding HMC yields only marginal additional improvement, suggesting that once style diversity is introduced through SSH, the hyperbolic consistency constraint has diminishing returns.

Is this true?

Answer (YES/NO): NO